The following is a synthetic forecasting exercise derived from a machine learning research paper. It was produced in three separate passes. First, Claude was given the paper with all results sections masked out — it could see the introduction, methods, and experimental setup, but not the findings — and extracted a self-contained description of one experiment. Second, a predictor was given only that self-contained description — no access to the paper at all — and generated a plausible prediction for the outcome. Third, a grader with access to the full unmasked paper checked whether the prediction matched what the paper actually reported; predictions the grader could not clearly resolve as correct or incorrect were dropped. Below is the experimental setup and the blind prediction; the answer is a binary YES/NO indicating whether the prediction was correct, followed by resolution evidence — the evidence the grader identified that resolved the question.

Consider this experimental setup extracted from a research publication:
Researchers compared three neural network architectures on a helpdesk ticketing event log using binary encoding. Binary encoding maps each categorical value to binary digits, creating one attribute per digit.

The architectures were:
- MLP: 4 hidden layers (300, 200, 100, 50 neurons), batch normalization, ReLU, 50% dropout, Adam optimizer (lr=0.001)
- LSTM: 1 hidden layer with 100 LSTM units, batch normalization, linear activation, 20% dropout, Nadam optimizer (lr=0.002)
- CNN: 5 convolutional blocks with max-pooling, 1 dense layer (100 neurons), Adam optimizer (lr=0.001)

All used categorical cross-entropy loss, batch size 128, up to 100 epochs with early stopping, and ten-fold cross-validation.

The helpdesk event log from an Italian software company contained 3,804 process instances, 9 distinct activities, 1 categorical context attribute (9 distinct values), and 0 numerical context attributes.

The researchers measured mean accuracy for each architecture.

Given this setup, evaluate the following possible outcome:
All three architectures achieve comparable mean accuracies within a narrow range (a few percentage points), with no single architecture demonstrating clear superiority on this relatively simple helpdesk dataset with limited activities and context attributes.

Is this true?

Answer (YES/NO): YES